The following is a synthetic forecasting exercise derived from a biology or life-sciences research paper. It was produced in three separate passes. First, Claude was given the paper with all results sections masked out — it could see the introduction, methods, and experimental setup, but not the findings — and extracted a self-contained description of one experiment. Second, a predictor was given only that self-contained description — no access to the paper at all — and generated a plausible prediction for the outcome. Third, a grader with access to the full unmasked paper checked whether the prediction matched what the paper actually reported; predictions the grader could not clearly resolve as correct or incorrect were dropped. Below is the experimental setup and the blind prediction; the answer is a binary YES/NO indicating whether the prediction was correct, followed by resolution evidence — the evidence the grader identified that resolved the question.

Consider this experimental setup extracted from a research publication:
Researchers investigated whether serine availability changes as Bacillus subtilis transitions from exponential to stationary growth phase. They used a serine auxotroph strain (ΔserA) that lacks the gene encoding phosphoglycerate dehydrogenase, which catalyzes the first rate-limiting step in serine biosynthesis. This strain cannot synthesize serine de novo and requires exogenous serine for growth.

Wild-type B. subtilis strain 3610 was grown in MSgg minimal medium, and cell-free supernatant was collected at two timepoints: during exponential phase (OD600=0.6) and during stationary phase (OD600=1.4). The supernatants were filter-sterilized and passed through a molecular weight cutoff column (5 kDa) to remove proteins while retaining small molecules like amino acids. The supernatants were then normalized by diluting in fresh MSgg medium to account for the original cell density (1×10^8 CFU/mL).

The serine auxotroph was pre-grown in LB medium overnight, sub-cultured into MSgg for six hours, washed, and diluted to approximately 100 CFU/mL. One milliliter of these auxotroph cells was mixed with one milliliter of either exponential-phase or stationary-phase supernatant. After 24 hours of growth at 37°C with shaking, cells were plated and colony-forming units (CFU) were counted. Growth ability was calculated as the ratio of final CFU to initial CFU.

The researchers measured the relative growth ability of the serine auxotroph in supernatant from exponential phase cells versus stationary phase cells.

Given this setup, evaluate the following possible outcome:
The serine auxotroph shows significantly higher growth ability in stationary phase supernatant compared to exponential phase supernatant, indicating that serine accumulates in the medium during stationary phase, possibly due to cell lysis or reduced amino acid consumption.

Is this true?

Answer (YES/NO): NO